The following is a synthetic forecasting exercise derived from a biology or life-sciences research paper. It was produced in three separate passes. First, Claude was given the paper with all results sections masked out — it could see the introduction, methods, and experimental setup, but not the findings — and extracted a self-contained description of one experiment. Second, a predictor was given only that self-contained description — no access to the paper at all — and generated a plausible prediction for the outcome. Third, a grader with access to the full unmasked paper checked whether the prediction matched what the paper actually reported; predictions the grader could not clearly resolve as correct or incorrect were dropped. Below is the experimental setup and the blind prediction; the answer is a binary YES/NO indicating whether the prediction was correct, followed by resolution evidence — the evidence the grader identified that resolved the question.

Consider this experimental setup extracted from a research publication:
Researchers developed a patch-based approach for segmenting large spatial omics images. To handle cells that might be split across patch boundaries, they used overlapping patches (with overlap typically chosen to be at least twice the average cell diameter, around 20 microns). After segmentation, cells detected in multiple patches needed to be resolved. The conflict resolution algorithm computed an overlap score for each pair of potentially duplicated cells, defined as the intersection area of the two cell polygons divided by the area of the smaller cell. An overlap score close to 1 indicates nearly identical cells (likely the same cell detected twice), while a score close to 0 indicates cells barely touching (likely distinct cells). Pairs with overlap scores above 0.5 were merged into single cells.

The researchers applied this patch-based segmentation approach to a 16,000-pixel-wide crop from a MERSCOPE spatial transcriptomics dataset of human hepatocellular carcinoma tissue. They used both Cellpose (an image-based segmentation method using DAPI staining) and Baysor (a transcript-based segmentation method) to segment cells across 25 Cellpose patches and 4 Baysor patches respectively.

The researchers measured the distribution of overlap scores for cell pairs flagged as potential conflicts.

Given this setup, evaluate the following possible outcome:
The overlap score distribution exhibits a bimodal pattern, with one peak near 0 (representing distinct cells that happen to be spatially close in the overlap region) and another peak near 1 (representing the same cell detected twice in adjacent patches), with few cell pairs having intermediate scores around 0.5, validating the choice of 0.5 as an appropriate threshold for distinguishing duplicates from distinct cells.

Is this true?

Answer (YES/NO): YES